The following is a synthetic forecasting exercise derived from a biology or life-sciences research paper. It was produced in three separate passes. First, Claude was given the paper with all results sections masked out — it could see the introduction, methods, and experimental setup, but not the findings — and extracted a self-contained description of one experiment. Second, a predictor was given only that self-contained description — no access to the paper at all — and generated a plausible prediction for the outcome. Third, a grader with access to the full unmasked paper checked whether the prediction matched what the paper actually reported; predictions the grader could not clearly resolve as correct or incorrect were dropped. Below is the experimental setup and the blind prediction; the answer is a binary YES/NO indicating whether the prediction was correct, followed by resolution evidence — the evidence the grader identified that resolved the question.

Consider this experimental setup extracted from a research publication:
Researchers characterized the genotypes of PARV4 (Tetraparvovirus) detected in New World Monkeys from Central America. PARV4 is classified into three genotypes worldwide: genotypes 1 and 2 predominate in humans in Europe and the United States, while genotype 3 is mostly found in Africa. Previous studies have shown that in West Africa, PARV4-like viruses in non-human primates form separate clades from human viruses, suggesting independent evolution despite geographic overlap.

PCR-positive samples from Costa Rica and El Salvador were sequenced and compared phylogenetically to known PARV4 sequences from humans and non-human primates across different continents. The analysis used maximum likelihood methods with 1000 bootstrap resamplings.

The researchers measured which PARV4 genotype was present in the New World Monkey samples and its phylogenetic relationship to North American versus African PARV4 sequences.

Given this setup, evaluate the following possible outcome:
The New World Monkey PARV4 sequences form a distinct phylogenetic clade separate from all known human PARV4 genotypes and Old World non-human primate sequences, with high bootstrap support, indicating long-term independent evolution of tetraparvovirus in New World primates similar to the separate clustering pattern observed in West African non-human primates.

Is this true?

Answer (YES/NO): NO